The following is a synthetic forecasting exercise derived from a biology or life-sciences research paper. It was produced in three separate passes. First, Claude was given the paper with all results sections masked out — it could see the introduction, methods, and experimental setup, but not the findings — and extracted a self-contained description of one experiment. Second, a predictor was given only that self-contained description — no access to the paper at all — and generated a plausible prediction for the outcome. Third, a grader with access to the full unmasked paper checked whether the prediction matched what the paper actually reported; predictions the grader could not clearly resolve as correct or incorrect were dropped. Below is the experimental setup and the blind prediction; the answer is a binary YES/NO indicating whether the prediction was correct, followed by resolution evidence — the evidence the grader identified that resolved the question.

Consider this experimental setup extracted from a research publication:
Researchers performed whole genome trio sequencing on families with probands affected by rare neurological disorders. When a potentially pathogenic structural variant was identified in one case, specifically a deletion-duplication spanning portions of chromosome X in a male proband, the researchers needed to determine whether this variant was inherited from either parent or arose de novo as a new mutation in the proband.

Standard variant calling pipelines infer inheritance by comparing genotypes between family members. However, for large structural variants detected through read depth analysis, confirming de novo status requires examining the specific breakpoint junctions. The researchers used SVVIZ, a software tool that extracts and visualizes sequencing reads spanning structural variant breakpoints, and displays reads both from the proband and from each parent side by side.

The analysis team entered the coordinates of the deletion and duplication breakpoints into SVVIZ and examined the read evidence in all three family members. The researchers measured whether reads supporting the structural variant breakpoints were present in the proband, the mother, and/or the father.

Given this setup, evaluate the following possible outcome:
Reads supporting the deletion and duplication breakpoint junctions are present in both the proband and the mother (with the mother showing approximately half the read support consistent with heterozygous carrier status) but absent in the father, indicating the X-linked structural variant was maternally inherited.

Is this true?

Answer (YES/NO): NO